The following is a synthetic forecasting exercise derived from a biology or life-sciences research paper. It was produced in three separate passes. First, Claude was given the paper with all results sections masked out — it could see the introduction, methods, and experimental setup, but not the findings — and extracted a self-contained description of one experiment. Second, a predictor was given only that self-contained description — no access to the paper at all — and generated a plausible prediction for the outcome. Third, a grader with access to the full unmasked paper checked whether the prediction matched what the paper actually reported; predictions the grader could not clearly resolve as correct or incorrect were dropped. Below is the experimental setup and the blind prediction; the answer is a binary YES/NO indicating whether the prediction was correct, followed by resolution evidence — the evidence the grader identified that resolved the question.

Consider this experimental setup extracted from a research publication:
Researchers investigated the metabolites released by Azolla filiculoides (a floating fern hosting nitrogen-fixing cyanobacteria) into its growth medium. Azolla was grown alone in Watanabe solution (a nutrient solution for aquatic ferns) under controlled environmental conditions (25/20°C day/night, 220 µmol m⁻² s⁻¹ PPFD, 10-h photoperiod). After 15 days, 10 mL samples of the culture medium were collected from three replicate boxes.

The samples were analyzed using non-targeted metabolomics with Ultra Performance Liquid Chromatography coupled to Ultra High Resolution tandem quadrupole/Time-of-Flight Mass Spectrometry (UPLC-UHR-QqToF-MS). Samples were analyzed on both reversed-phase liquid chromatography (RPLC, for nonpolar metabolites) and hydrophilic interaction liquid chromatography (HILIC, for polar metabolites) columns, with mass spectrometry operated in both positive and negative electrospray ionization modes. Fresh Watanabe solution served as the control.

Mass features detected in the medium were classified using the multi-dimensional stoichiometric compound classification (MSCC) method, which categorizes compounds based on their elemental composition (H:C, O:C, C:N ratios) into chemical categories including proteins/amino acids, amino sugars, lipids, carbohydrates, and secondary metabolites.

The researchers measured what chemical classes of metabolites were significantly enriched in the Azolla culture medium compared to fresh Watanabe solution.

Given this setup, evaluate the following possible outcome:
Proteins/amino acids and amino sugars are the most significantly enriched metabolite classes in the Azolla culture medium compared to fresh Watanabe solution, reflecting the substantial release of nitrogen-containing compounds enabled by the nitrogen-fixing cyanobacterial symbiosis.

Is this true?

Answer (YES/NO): NO